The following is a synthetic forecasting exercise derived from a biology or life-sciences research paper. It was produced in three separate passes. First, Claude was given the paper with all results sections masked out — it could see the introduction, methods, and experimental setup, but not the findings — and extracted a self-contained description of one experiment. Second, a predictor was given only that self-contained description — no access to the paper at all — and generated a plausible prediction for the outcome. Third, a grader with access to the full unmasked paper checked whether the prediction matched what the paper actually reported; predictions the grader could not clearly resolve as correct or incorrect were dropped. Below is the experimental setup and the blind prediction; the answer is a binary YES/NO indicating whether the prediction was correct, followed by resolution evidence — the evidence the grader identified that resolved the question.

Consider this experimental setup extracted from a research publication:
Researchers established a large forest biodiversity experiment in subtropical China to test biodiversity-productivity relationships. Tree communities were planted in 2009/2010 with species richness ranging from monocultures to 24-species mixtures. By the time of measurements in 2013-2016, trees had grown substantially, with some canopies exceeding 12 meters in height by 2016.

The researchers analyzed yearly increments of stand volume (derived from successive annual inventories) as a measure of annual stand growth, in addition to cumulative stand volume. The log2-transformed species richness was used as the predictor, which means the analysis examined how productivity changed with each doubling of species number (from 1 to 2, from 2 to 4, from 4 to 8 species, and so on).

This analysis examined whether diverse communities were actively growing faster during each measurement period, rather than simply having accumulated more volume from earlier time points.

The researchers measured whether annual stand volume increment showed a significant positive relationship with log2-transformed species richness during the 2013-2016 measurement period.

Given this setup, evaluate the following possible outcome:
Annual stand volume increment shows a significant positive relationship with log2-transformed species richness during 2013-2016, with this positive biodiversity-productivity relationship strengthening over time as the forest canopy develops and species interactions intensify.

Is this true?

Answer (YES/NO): YES